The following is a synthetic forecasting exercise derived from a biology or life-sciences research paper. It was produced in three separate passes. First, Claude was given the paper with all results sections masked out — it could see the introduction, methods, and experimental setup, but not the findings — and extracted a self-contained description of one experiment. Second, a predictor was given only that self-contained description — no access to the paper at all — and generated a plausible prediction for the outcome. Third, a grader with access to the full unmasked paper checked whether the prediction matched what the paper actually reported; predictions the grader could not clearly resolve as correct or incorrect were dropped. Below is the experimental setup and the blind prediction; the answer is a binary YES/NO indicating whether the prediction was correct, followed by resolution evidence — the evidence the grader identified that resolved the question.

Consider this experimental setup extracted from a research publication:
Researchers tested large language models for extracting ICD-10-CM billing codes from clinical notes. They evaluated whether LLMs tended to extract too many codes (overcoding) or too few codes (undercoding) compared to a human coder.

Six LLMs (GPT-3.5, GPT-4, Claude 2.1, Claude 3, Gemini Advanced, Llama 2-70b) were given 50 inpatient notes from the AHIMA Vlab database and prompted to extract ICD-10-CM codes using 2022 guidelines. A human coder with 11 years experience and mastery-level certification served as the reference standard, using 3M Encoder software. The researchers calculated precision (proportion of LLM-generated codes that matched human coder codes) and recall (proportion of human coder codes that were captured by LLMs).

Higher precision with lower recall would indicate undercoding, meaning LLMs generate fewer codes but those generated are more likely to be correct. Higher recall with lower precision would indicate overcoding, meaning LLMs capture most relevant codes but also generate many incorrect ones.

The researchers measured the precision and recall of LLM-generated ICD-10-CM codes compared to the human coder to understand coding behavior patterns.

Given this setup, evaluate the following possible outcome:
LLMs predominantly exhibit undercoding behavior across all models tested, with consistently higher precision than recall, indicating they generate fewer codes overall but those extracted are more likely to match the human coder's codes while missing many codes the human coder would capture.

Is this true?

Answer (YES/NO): NO